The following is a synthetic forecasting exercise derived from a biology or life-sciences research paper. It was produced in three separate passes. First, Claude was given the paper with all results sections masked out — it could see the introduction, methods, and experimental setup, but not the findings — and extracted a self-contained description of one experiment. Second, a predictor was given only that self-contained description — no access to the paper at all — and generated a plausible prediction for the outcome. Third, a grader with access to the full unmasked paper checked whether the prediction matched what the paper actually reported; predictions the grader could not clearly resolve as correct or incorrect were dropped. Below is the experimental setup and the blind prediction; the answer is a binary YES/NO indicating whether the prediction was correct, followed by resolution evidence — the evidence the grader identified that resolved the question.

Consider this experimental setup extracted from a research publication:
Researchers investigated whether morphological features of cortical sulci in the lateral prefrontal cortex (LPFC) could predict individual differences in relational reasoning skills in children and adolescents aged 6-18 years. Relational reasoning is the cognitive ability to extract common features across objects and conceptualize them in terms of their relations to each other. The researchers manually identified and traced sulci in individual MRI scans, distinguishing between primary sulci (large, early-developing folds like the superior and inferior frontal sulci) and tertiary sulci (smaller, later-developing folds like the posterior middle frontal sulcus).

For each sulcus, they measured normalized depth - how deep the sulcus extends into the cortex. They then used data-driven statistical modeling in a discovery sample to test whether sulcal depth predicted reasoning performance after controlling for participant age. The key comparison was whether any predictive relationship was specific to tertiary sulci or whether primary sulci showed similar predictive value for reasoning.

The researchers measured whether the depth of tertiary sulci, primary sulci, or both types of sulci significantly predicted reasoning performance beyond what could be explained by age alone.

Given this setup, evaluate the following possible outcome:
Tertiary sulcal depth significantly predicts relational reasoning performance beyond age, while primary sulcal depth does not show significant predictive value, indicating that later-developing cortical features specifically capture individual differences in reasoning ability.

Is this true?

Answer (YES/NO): YES